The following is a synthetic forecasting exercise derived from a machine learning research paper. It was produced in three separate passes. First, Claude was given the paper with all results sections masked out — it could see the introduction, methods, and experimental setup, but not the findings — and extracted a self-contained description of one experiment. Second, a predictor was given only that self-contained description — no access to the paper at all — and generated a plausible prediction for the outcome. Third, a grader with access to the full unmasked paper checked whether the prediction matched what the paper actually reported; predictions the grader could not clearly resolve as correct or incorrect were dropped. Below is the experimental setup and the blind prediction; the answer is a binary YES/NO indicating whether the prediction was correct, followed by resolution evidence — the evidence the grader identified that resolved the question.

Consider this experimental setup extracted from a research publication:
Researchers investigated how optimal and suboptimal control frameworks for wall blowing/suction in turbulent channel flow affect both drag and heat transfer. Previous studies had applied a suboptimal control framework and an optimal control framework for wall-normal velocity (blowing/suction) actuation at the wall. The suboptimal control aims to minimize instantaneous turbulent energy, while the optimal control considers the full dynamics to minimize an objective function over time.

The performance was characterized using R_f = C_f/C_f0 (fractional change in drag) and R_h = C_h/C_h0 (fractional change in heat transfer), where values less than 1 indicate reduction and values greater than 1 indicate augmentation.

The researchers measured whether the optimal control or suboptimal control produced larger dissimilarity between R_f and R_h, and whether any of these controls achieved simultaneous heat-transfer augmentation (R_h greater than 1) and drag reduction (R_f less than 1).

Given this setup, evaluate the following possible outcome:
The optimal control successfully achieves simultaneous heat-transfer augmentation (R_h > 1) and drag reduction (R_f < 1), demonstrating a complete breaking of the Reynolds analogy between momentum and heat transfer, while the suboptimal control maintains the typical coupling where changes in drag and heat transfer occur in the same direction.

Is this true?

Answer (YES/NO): NO